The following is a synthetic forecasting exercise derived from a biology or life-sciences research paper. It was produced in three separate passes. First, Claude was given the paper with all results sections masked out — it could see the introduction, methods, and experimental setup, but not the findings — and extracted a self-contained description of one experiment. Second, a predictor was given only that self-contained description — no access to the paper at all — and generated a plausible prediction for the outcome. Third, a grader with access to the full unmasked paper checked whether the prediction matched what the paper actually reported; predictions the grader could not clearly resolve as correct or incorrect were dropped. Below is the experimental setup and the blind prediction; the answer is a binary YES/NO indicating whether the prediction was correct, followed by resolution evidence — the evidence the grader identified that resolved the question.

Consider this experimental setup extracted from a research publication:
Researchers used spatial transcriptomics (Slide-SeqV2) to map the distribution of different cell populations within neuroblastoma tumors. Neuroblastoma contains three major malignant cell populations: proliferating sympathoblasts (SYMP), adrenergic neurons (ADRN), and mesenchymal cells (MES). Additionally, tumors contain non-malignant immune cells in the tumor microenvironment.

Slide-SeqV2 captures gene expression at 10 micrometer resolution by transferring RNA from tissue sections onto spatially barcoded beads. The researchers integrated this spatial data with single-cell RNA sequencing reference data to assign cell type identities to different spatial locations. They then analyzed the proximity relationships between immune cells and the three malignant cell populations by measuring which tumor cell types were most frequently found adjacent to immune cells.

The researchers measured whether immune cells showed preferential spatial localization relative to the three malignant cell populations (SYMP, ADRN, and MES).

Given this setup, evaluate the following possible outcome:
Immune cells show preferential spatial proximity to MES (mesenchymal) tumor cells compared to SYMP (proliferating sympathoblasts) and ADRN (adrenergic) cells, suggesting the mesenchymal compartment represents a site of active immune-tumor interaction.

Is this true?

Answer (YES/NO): YES